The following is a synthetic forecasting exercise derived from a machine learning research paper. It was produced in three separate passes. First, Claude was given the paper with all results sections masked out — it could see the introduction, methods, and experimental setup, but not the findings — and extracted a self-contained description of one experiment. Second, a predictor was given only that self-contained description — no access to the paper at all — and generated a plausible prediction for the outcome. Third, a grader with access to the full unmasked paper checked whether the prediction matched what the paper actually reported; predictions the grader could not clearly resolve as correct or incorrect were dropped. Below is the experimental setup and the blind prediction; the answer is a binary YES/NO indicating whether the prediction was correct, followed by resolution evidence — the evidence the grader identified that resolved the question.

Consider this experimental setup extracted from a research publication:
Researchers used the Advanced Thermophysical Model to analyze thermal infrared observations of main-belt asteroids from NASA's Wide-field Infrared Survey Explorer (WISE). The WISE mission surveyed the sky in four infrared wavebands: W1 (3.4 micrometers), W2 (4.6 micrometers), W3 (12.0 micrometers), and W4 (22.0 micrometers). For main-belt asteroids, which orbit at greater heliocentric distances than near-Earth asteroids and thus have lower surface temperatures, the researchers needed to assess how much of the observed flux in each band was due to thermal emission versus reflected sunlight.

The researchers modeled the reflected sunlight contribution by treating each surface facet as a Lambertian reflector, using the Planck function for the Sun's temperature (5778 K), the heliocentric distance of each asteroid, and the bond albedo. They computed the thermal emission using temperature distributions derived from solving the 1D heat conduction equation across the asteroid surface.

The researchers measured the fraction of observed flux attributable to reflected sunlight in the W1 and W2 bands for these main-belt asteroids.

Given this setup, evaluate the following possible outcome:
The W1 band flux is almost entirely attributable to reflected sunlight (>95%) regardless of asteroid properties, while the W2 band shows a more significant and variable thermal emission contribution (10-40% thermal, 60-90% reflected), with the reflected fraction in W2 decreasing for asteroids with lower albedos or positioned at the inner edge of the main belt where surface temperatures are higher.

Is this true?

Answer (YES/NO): NO